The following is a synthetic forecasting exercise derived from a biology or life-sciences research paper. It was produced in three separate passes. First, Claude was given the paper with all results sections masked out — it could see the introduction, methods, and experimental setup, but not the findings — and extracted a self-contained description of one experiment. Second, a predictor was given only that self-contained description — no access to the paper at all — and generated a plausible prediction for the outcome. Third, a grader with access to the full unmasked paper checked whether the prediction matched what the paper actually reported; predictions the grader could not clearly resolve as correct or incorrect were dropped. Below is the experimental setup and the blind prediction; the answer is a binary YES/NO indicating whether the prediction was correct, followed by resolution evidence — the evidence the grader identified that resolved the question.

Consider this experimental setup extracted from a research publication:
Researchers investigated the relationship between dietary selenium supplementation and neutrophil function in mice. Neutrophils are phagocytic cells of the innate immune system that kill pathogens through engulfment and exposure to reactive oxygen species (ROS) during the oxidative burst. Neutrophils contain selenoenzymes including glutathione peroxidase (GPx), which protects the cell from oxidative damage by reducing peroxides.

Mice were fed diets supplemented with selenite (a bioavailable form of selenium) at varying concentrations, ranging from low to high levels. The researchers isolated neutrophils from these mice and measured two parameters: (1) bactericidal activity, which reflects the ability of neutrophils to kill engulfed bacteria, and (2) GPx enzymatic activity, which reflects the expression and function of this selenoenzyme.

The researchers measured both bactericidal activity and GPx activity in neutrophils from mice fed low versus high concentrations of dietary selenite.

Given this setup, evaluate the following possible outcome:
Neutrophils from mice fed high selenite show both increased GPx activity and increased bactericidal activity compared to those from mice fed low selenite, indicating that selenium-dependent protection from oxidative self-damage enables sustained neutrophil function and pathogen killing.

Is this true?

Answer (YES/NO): YES